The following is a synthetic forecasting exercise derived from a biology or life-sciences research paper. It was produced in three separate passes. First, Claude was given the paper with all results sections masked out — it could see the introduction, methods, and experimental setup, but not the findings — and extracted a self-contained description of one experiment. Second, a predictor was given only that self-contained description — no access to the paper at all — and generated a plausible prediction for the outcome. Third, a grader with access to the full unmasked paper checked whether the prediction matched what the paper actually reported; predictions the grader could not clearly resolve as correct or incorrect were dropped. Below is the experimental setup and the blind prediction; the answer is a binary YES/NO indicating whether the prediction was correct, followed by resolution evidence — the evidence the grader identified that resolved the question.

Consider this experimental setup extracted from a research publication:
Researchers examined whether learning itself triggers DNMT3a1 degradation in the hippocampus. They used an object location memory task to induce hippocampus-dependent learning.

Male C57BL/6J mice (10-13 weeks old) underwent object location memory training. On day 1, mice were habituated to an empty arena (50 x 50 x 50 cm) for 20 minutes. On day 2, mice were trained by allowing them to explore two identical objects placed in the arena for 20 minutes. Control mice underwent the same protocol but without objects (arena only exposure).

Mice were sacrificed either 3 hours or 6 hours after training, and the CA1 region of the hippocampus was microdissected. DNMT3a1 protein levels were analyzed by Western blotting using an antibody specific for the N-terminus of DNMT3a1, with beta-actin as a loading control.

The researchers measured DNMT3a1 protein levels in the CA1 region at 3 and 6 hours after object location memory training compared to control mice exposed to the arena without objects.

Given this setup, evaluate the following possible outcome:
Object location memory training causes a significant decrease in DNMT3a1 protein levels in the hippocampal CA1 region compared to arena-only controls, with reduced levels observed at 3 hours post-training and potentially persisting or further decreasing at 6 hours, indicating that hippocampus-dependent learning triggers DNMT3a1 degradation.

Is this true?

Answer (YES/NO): NO